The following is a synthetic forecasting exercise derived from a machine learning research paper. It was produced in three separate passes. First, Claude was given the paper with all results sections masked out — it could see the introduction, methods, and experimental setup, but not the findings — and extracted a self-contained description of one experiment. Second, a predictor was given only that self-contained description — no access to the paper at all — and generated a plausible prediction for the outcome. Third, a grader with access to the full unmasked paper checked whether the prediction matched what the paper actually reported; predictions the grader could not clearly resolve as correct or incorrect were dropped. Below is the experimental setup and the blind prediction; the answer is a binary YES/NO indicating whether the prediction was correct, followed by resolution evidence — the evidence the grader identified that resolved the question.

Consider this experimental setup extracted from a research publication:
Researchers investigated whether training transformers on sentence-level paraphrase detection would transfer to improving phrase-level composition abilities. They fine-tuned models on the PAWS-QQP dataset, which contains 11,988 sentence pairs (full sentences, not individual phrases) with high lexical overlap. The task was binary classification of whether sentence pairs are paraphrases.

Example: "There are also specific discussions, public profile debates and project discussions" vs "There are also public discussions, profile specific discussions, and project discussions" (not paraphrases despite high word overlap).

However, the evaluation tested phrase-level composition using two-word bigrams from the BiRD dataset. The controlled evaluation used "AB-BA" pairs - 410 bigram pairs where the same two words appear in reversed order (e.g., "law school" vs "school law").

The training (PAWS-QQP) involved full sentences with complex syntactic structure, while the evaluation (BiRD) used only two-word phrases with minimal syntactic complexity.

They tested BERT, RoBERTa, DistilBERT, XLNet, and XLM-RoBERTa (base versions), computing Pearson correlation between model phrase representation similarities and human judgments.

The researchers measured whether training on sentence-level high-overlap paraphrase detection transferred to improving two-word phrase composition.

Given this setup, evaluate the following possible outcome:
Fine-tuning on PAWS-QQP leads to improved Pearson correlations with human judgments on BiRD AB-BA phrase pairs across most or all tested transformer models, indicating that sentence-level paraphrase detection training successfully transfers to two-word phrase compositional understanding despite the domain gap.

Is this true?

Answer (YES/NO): NO